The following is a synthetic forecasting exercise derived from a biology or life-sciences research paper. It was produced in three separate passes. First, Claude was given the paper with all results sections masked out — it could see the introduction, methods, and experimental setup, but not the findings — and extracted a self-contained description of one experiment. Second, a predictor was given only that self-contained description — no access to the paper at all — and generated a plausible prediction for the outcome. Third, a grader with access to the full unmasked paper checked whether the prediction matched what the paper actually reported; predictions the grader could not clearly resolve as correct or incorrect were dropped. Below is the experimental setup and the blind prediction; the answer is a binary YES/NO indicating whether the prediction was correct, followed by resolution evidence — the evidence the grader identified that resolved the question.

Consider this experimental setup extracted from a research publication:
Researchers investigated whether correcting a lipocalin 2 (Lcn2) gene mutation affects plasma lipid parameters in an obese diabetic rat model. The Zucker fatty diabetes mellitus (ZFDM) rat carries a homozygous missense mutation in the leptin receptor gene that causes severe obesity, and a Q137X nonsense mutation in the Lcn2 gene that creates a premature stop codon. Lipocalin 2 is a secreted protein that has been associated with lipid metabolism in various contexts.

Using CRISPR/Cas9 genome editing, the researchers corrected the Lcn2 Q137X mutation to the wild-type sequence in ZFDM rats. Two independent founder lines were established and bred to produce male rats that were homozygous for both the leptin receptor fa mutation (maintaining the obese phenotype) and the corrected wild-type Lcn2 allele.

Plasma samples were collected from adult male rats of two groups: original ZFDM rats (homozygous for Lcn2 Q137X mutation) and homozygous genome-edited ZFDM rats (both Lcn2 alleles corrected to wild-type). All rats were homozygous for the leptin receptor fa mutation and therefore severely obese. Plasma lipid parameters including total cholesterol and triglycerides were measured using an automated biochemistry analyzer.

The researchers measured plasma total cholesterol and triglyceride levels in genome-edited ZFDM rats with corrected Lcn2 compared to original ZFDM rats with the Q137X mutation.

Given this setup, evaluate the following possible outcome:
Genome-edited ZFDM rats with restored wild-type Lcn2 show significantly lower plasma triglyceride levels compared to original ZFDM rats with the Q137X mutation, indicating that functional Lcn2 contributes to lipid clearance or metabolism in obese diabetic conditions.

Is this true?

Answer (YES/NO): NO